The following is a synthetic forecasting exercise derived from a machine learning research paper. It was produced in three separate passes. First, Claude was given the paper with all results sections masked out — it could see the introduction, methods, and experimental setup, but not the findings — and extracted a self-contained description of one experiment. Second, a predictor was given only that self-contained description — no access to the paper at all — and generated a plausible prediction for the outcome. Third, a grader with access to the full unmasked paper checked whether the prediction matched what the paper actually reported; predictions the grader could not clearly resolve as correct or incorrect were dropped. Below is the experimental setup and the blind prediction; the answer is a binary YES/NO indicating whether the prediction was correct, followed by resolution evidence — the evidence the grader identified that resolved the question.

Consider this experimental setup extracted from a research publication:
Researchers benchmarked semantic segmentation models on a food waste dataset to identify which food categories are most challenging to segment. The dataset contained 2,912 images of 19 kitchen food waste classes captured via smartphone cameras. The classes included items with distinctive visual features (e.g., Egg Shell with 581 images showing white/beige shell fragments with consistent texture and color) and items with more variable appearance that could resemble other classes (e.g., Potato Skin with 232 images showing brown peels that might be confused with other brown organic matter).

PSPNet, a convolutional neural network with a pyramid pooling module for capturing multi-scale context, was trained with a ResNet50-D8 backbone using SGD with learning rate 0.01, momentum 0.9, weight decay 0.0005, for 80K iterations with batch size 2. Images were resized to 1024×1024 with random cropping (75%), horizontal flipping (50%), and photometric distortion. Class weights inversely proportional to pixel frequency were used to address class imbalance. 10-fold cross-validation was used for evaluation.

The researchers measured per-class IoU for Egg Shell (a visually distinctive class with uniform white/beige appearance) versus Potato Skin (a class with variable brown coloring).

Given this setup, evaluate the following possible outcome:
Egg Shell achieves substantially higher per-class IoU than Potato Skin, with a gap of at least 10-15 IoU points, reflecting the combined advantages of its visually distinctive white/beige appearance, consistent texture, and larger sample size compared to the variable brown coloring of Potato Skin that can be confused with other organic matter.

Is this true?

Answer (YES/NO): YES